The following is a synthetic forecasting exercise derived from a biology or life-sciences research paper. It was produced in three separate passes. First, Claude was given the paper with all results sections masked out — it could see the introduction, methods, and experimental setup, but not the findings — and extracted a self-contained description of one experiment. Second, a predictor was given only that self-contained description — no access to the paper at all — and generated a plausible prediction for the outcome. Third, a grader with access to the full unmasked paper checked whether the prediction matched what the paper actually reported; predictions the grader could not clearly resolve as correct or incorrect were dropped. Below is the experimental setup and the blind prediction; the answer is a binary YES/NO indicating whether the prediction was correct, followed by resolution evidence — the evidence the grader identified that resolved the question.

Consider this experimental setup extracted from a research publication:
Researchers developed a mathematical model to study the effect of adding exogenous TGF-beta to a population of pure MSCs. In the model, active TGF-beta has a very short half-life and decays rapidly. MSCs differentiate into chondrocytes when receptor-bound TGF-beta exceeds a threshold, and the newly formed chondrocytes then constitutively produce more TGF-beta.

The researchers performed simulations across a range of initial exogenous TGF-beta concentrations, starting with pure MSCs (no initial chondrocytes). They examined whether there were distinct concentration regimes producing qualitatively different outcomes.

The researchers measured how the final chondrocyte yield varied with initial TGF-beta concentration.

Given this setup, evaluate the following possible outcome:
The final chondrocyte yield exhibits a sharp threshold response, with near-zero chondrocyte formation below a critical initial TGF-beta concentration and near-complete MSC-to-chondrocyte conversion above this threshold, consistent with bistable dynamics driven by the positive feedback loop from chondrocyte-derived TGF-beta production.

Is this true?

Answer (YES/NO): NO